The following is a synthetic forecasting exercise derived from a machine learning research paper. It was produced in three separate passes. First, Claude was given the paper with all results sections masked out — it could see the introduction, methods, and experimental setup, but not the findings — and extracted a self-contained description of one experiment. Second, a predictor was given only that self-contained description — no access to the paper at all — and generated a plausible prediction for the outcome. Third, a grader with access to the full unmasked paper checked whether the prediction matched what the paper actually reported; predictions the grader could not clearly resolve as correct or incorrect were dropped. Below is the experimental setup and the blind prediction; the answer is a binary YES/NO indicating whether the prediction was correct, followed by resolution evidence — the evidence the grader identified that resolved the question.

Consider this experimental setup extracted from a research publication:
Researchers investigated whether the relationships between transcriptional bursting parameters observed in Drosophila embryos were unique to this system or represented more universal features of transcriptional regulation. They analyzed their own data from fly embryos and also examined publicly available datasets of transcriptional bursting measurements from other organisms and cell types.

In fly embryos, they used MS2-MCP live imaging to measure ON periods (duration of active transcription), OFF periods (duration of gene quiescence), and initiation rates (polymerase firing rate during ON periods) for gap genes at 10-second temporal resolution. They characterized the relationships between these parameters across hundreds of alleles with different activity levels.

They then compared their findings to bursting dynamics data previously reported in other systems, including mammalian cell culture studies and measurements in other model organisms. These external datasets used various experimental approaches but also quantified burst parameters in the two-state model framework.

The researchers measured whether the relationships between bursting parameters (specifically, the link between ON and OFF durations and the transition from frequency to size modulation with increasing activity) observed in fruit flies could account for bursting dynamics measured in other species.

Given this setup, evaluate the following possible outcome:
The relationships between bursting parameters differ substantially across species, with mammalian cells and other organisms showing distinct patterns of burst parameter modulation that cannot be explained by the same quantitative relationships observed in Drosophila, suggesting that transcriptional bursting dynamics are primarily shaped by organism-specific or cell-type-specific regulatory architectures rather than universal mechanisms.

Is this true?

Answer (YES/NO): NO